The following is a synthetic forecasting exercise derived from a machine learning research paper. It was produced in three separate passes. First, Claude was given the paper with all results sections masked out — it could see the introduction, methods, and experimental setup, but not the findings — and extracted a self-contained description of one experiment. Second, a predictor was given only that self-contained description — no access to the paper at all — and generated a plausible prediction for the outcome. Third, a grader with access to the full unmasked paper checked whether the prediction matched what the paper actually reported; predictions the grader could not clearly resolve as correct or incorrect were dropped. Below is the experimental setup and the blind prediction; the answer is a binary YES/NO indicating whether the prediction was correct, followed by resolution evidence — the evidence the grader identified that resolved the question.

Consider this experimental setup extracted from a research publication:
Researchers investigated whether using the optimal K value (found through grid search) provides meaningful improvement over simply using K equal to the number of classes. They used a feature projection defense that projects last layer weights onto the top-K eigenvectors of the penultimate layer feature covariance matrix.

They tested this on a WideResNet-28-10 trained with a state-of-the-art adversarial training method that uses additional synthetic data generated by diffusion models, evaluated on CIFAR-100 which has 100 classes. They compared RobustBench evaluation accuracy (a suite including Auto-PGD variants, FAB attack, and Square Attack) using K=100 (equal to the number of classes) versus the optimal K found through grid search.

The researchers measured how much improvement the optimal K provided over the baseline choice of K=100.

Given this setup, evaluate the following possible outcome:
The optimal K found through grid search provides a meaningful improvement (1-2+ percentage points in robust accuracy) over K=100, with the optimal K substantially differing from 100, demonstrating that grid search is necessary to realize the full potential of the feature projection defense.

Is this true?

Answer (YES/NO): NO